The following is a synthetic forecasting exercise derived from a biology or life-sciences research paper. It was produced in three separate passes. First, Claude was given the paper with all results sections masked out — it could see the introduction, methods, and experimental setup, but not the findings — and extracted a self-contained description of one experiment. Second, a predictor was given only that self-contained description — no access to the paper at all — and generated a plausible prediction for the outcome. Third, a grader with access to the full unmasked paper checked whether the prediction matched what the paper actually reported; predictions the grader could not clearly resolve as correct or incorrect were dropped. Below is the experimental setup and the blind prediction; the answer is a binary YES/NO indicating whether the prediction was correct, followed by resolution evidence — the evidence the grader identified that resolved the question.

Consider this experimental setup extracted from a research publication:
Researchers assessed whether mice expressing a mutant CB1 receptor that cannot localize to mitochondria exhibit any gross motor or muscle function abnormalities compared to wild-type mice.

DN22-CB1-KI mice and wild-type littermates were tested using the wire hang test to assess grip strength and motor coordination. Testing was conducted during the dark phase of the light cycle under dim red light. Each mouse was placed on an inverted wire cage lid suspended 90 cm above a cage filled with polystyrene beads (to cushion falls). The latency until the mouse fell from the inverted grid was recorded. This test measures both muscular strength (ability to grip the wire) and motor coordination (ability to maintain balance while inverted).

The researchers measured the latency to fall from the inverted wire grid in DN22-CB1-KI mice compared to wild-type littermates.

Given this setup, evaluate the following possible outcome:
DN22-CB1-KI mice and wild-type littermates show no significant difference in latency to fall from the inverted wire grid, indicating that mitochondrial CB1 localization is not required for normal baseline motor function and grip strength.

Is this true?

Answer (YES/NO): YES